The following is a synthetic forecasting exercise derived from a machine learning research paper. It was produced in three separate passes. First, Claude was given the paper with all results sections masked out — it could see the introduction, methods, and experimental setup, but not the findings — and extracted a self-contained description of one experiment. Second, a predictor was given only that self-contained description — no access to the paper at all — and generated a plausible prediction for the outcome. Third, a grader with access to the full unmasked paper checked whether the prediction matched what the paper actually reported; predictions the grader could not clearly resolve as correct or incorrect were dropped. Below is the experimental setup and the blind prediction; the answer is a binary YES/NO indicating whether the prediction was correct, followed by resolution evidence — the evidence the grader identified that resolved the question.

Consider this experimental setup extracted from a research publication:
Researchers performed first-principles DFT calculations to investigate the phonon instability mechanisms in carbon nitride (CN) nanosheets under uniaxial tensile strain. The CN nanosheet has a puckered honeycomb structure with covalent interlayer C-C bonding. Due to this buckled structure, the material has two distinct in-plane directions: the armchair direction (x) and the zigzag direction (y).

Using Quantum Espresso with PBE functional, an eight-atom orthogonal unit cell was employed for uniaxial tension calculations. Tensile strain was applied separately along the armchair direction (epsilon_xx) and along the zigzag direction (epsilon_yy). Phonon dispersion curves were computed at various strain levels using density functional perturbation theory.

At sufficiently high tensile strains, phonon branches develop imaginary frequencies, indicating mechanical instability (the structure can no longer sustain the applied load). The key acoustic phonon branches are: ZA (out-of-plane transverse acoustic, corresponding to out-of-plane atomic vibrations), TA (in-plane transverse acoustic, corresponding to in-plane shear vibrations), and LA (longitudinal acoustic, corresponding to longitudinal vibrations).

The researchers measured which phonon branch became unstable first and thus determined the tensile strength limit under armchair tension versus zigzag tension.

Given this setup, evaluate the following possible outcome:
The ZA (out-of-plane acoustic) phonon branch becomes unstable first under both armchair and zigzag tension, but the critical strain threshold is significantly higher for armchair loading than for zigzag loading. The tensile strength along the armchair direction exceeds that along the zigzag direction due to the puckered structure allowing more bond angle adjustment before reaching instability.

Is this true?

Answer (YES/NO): NO